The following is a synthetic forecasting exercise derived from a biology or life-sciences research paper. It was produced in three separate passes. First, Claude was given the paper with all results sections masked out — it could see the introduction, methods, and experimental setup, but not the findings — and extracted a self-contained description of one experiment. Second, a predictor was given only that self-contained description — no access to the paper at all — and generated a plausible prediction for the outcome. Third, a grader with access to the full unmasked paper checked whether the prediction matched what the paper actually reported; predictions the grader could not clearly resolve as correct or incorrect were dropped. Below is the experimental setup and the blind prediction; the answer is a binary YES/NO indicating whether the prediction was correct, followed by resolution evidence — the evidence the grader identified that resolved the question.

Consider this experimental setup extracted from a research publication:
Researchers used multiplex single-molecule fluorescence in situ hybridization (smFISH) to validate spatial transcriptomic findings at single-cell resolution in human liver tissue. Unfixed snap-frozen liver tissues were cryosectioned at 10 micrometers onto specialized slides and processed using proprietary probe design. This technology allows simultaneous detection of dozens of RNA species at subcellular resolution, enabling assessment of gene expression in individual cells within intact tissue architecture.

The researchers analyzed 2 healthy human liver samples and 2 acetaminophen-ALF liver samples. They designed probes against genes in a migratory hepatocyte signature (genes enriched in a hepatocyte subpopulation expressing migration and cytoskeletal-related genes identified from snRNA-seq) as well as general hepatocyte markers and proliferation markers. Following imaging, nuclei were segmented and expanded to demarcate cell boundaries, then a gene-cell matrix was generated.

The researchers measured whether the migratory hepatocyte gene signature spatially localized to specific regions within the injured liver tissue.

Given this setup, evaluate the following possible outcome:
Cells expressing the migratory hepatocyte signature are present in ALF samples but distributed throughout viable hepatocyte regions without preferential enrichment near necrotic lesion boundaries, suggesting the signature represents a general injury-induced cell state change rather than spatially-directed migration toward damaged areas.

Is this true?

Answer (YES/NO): NO